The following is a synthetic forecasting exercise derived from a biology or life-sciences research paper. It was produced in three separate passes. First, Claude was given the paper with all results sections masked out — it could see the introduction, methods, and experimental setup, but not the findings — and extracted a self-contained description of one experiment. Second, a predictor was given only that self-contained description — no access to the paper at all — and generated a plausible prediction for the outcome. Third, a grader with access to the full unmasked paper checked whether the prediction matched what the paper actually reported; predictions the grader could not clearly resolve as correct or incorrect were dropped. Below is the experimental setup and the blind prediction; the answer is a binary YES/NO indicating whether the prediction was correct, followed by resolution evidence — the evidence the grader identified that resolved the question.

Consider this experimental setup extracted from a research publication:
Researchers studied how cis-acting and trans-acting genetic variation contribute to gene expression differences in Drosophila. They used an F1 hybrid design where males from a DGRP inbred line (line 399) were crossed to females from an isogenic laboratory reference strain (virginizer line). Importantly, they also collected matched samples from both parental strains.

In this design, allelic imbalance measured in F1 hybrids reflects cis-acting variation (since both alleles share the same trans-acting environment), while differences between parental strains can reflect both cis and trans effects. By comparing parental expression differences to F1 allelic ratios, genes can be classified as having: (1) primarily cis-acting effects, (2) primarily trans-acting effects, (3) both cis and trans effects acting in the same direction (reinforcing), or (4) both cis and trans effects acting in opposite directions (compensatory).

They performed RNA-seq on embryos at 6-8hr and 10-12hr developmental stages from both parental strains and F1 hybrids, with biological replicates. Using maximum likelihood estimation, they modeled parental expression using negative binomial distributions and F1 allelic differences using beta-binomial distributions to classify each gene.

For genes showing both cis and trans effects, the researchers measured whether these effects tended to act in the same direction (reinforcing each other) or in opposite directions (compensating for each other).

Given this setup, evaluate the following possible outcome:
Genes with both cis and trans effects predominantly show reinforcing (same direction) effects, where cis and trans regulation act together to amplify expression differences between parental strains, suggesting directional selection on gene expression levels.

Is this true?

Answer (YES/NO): NO